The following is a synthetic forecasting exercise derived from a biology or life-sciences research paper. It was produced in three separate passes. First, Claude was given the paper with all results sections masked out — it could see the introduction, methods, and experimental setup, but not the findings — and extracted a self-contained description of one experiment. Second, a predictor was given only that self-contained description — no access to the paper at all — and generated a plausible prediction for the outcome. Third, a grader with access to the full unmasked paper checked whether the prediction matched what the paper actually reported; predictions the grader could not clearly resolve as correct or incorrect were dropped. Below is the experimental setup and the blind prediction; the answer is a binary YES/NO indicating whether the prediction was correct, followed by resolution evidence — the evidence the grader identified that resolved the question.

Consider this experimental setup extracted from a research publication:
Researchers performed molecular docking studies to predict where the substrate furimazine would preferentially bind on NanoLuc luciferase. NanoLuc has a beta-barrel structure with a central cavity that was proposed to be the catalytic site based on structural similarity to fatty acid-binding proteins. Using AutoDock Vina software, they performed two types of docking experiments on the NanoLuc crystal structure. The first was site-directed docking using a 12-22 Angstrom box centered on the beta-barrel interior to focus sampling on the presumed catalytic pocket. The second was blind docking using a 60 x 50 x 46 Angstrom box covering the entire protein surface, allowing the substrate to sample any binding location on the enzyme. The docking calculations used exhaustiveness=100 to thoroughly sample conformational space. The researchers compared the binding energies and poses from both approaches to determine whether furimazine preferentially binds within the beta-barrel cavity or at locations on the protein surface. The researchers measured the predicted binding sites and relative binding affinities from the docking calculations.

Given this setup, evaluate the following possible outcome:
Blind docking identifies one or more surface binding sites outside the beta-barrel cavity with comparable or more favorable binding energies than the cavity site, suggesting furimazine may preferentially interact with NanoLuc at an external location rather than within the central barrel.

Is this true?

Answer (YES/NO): YES